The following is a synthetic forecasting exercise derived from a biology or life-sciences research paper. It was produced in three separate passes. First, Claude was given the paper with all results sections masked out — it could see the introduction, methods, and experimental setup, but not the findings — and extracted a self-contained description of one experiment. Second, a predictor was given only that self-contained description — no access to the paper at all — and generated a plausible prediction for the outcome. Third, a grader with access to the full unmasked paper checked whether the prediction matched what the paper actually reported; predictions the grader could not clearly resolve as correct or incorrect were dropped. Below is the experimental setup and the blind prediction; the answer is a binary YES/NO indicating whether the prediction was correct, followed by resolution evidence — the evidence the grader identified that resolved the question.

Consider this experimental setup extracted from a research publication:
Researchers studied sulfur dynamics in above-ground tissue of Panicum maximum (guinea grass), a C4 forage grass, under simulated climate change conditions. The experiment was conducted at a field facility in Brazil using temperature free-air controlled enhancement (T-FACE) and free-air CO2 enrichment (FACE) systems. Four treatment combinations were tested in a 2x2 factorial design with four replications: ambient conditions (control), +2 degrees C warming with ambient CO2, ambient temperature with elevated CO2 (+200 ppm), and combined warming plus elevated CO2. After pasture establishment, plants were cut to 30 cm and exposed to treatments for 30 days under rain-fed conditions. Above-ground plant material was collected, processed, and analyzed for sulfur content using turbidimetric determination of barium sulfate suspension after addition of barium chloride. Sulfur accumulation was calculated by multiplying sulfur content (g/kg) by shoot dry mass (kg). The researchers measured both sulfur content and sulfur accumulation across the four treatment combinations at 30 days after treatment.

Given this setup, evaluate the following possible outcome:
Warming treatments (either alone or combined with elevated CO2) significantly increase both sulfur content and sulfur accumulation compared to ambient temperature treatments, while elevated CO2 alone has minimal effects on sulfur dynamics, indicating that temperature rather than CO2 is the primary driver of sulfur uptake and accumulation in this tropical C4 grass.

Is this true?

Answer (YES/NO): NO